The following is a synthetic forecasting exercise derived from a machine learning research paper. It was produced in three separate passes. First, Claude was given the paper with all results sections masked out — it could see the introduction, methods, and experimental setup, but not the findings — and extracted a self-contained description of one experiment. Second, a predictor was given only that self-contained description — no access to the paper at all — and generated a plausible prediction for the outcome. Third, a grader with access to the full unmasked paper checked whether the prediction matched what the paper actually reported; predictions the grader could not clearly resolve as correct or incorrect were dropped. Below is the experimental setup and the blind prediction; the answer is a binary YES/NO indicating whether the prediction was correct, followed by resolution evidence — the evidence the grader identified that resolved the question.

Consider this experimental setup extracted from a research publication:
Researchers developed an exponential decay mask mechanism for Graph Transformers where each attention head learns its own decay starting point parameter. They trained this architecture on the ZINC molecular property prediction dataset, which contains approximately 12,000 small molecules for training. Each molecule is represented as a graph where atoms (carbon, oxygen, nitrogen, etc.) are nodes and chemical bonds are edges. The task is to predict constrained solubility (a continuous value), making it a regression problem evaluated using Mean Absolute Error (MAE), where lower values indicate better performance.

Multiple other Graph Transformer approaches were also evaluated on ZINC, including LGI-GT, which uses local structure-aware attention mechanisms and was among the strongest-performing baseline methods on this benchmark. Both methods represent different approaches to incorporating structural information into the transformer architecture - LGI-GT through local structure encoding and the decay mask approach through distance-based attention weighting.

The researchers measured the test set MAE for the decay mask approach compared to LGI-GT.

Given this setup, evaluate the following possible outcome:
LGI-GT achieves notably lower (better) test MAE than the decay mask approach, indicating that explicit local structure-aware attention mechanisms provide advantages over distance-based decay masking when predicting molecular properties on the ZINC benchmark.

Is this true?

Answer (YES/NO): NO